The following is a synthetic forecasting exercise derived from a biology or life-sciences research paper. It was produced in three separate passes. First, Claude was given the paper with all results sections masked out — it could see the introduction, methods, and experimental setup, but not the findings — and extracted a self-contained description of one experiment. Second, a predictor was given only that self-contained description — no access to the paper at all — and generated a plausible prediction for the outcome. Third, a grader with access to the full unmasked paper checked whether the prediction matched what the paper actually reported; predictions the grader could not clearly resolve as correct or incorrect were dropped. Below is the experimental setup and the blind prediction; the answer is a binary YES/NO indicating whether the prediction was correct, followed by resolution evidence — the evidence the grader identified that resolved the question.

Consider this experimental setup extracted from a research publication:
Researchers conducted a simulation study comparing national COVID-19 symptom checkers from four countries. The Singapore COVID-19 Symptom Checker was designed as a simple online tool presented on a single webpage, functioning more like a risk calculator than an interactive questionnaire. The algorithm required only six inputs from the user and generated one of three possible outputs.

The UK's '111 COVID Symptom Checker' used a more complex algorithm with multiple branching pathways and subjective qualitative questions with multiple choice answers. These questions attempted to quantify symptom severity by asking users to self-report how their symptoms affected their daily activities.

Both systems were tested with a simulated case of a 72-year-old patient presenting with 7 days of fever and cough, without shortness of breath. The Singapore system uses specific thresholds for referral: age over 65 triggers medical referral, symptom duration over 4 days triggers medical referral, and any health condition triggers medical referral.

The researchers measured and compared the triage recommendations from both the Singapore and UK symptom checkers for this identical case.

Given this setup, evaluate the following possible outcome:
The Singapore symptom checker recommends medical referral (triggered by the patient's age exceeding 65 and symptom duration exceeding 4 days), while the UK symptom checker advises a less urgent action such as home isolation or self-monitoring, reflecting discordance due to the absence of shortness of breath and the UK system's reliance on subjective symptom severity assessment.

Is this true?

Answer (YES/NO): YES